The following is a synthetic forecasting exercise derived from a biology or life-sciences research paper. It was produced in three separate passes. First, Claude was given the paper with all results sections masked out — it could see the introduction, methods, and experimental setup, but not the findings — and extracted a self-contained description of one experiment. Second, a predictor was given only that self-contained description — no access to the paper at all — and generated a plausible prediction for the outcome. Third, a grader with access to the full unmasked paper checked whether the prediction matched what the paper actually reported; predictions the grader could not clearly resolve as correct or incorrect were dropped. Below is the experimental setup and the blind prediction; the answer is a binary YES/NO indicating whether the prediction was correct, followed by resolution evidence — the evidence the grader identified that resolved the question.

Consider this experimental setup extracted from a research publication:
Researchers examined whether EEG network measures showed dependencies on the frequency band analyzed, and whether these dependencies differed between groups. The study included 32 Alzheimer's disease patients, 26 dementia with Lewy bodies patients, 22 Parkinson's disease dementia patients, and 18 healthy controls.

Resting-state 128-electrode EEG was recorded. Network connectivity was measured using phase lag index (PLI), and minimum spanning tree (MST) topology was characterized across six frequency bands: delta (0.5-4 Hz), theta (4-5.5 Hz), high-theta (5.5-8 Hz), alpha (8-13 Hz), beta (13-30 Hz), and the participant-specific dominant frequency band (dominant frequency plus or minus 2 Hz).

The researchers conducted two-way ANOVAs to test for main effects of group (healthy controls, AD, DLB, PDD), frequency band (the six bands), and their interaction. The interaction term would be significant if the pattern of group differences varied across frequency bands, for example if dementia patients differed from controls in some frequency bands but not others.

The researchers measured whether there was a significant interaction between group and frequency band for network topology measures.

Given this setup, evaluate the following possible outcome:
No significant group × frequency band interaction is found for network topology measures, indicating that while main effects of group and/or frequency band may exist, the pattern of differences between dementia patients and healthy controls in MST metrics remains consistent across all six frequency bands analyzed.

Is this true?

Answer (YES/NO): NO